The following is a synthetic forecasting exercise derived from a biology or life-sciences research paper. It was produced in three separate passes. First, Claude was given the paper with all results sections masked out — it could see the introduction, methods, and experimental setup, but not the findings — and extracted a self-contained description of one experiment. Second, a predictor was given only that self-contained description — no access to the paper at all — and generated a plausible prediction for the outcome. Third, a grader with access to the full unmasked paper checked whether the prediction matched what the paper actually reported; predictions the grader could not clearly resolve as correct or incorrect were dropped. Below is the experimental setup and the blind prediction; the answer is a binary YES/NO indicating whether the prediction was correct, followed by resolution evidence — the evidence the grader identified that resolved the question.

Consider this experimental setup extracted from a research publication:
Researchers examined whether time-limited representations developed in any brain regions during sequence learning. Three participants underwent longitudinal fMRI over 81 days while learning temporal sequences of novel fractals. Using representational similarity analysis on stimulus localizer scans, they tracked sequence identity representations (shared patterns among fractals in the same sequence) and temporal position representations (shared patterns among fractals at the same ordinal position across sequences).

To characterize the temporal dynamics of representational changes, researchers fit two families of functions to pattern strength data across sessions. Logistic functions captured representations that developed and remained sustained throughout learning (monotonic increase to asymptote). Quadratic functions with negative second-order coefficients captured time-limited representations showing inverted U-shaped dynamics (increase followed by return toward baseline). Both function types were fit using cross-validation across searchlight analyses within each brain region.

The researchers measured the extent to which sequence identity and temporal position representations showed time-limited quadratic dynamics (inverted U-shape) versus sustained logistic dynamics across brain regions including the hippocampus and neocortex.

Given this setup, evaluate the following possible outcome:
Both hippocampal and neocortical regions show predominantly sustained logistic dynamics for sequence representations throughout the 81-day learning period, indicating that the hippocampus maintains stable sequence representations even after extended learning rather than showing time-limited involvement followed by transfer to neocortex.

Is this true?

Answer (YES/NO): YES